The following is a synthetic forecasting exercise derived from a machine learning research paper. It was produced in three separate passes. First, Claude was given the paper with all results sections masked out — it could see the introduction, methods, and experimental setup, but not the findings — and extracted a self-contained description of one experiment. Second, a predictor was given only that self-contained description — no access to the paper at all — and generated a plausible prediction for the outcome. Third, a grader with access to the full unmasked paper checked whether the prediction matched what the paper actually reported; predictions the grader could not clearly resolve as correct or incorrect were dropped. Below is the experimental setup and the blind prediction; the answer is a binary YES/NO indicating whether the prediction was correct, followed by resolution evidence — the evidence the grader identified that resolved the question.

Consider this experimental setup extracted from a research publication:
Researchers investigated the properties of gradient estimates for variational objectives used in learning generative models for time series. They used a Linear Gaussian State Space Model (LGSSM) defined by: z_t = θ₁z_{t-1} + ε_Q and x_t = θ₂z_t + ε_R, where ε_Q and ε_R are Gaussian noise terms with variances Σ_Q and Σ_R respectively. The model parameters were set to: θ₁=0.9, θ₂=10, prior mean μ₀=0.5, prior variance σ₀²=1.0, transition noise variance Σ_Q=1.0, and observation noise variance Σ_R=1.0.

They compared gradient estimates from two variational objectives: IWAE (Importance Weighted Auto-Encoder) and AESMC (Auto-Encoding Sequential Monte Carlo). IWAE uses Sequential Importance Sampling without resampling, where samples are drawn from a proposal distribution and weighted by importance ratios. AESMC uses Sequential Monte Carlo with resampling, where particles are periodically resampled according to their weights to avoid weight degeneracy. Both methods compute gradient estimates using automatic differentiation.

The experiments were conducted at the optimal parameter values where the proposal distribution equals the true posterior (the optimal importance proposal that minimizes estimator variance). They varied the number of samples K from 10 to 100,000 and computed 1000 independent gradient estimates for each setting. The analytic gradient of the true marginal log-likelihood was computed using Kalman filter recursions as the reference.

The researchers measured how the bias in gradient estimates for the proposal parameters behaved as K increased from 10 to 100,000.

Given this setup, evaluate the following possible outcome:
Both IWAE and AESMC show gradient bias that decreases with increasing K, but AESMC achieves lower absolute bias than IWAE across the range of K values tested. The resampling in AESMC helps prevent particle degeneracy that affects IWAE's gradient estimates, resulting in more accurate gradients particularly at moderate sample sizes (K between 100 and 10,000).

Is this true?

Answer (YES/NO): NO